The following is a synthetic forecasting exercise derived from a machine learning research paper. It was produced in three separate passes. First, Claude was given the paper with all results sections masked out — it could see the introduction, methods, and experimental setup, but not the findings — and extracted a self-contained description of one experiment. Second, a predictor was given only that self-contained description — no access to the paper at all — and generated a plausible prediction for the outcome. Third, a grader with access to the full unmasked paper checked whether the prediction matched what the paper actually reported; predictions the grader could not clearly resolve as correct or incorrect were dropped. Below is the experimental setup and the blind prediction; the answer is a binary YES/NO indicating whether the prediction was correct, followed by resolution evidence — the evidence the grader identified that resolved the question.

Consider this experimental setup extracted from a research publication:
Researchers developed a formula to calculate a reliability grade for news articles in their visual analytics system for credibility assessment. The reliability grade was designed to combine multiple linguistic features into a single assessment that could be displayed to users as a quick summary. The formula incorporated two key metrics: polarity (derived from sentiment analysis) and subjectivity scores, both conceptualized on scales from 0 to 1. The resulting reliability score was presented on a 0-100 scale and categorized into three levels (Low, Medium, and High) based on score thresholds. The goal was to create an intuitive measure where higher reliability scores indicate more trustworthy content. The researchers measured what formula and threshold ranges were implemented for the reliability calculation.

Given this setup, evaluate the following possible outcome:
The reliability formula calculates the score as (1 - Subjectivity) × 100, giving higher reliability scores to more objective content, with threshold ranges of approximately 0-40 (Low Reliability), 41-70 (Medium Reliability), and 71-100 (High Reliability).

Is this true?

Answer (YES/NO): NO